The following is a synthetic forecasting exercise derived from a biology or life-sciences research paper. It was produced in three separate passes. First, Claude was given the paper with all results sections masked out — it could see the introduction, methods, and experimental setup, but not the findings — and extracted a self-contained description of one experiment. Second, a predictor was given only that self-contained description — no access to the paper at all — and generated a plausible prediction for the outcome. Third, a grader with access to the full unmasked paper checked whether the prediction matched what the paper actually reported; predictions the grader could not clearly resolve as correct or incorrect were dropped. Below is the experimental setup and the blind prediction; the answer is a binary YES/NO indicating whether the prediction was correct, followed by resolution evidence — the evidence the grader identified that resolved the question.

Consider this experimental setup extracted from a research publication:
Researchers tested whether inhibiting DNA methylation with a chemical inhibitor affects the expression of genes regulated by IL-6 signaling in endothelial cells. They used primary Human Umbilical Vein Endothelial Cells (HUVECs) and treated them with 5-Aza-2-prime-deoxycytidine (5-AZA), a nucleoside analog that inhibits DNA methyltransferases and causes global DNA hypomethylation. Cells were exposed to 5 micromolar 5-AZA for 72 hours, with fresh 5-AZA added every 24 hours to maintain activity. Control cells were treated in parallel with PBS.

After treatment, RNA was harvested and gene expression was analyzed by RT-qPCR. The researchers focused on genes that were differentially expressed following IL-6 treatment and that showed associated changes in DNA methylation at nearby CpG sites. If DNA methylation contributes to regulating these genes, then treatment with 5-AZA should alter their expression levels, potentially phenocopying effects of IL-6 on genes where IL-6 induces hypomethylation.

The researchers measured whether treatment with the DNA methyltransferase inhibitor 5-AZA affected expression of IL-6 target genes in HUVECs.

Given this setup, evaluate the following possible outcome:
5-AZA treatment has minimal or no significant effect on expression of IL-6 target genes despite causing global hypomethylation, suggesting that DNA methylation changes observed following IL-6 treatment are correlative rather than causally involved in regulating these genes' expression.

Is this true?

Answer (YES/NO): NO